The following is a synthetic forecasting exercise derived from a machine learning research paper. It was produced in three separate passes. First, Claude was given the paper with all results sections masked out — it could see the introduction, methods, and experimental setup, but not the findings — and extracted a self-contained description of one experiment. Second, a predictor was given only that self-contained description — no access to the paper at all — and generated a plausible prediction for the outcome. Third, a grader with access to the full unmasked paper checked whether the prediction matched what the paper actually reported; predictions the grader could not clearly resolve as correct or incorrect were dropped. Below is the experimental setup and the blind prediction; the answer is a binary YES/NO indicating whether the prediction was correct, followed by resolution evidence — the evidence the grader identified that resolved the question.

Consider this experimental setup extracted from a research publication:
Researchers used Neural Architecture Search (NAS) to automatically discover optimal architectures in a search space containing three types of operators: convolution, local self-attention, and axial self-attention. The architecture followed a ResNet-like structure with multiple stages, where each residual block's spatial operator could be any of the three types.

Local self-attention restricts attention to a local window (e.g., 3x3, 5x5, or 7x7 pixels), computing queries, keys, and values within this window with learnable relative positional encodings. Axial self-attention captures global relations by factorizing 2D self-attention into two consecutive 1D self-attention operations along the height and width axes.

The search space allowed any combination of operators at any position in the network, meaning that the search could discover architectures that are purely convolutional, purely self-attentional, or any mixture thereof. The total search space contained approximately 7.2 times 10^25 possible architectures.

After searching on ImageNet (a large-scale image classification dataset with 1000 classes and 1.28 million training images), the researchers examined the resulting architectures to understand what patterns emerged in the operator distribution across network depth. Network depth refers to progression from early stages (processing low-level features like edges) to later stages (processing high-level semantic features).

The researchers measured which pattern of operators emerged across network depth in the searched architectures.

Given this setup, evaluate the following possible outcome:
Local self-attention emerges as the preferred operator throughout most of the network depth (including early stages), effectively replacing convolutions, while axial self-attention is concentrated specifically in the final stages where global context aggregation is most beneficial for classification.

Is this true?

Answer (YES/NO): NO